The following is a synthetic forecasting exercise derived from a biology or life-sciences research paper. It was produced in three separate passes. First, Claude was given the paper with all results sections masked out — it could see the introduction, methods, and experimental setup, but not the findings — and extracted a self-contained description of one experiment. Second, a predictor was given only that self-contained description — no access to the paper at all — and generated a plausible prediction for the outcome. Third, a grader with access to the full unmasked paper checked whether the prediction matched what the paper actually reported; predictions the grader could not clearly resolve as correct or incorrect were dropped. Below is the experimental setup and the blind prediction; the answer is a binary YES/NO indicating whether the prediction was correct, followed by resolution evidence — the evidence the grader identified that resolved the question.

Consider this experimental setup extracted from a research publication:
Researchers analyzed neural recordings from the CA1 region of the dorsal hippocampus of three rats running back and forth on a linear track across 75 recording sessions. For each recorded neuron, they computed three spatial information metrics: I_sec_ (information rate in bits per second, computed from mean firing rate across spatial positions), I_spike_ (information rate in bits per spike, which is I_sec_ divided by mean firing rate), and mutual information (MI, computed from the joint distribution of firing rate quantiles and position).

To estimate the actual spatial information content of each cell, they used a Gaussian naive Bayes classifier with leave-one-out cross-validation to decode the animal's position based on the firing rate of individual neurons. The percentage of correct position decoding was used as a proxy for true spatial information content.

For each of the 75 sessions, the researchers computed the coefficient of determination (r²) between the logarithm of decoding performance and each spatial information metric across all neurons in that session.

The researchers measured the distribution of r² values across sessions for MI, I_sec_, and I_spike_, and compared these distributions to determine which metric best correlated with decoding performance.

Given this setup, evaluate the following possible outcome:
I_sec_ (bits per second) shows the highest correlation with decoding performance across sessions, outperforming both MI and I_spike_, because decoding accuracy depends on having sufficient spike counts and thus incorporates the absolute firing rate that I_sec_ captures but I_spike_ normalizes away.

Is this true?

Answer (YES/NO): NO